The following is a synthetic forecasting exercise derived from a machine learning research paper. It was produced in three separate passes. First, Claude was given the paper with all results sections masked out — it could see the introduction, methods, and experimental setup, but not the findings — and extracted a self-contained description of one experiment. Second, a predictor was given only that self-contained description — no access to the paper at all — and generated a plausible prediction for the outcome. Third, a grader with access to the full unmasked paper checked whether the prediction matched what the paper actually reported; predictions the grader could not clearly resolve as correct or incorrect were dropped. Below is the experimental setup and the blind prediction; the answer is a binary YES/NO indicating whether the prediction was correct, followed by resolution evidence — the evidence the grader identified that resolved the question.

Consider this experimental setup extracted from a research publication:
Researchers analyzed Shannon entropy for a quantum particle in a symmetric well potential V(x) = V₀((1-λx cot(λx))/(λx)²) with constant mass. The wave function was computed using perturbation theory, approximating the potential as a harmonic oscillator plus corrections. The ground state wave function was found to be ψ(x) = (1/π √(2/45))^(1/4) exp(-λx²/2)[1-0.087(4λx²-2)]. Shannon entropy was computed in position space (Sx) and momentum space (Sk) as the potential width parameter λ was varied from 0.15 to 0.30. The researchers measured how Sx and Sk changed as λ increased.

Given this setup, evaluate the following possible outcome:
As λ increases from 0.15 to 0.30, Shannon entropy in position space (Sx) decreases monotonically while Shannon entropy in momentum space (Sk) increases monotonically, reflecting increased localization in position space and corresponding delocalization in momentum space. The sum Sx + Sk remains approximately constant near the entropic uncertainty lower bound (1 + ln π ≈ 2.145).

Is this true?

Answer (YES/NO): NO